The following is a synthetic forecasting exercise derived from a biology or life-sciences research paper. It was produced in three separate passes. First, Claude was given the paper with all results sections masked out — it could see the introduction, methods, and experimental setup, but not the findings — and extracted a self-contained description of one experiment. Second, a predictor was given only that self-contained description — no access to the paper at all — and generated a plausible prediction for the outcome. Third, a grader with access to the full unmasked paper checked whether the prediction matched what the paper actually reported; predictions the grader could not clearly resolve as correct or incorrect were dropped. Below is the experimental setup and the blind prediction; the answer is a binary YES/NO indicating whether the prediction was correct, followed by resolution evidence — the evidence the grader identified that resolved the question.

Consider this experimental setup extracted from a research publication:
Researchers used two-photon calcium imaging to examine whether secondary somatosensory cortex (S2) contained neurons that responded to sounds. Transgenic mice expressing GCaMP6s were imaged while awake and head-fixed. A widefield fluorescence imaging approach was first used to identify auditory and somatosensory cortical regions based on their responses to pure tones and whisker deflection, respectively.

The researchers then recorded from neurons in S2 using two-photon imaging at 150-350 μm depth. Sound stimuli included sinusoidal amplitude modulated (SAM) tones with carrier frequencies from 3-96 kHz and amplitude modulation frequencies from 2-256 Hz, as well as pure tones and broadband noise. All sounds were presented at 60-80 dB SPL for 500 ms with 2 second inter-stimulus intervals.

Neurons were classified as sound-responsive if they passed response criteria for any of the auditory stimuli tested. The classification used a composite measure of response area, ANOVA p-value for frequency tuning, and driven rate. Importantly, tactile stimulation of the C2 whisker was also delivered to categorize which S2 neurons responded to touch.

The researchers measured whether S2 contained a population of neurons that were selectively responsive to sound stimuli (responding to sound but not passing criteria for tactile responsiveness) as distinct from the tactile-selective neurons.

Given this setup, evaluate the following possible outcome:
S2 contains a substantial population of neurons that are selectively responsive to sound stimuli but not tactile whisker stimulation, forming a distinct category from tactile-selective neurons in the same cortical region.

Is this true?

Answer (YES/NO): NO